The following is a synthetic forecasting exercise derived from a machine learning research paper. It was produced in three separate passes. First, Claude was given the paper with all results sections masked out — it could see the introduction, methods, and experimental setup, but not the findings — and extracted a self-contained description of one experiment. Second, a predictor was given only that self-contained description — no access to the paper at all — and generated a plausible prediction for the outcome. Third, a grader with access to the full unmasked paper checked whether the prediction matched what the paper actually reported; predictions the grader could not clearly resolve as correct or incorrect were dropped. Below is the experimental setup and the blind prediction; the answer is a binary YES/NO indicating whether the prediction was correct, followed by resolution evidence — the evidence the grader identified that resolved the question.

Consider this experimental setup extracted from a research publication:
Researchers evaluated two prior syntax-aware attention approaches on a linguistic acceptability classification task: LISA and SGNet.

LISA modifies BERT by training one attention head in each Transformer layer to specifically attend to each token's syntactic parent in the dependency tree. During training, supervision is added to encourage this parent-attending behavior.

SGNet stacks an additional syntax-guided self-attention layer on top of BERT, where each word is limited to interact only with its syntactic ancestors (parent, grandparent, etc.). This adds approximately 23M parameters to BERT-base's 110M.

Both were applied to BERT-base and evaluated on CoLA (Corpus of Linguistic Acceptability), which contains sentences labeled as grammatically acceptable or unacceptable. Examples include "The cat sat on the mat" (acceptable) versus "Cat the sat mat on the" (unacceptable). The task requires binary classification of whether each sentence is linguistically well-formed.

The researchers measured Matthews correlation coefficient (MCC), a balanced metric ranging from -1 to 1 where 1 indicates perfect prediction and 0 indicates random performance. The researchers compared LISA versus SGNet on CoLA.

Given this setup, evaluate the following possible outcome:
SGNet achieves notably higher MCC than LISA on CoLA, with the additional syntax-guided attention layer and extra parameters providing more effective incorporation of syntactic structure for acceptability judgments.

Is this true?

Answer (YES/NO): NO